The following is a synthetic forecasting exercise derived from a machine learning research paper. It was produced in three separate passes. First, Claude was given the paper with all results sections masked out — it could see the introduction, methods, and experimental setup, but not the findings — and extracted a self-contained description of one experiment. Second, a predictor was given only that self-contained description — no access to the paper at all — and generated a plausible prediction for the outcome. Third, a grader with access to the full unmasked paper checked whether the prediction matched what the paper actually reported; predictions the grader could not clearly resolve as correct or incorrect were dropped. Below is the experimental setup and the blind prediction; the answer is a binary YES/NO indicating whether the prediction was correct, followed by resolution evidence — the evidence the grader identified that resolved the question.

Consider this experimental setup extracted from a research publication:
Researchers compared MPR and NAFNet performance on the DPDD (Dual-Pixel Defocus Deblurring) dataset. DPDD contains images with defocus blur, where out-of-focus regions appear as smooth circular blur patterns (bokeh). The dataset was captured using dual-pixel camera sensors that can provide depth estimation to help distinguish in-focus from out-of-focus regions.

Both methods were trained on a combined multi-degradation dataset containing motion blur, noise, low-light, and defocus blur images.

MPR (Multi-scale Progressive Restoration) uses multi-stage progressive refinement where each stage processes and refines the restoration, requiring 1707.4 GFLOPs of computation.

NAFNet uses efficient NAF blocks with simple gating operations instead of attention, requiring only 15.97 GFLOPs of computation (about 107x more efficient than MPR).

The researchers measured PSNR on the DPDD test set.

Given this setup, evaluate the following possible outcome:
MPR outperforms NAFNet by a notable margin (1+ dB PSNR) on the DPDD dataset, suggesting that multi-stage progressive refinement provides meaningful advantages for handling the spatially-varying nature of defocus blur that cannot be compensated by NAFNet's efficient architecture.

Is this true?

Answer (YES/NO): NO